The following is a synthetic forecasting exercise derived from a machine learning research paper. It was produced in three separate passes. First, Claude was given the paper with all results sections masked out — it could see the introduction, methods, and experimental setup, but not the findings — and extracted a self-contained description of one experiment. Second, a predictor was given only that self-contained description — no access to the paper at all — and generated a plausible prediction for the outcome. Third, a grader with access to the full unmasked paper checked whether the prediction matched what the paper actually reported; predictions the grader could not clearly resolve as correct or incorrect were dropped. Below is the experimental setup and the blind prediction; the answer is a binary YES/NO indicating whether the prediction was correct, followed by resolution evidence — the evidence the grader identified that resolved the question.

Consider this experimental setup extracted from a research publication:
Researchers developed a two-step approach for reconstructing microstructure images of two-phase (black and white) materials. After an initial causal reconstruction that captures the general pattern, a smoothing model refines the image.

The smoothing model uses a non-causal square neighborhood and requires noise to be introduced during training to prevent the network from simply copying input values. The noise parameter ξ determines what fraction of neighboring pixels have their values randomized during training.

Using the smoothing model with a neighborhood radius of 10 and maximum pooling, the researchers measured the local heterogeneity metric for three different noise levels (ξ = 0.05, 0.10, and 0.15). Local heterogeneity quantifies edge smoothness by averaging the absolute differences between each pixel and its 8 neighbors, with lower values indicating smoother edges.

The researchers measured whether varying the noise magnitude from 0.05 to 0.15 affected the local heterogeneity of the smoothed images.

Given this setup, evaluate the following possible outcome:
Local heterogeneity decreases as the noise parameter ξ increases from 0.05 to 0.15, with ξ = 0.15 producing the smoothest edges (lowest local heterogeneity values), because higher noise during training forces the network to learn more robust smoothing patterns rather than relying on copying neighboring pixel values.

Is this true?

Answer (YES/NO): NO